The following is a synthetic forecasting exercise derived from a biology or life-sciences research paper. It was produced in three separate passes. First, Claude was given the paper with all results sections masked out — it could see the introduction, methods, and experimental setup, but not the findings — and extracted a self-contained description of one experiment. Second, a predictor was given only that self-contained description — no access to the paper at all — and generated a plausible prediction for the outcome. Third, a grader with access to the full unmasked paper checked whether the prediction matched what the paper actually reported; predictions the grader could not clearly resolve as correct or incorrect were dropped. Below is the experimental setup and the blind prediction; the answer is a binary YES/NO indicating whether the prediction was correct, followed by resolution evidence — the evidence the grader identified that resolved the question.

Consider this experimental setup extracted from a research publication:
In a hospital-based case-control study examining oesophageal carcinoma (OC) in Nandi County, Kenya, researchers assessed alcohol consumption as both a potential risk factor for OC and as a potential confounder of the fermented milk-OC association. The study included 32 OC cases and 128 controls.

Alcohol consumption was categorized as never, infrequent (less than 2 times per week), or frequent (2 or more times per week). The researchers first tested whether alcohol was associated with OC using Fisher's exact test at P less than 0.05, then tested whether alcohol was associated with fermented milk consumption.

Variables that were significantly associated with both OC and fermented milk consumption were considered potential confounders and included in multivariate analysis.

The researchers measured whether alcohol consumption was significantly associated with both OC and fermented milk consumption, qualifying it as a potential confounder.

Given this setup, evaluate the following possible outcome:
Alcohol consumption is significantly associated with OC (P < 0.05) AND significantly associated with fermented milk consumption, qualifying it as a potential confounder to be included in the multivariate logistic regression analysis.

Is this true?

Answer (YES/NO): YES